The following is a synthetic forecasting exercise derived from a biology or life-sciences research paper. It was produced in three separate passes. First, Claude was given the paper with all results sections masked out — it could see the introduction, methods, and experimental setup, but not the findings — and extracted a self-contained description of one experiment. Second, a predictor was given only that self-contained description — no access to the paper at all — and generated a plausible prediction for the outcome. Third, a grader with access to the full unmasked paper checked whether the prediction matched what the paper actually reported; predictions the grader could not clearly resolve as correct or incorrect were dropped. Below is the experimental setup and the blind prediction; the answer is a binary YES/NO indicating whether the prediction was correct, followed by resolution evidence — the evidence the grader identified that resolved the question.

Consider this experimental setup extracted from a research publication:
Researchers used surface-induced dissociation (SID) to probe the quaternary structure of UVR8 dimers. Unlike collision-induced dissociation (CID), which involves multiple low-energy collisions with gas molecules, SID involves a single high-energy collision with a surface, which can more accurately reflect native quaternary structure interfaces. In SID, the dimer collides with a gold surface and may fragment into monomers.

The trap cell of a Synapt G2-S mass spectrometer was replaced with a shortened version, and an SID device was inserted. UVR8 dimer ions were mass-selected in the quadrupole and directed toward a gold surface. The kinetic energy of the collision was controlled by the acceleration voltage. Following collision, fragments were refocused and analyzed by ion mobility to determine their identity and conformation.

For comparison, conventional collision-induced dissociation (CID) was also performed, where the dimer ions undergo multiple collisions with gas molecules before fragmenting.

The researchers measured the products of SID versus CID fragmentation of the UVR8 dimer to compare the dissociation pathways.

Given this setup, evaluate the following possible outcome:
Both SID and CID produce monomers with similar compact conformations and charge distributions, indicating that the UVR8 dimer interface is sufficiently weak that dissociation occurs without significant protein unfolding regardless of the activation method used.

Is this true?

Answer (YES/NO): NO